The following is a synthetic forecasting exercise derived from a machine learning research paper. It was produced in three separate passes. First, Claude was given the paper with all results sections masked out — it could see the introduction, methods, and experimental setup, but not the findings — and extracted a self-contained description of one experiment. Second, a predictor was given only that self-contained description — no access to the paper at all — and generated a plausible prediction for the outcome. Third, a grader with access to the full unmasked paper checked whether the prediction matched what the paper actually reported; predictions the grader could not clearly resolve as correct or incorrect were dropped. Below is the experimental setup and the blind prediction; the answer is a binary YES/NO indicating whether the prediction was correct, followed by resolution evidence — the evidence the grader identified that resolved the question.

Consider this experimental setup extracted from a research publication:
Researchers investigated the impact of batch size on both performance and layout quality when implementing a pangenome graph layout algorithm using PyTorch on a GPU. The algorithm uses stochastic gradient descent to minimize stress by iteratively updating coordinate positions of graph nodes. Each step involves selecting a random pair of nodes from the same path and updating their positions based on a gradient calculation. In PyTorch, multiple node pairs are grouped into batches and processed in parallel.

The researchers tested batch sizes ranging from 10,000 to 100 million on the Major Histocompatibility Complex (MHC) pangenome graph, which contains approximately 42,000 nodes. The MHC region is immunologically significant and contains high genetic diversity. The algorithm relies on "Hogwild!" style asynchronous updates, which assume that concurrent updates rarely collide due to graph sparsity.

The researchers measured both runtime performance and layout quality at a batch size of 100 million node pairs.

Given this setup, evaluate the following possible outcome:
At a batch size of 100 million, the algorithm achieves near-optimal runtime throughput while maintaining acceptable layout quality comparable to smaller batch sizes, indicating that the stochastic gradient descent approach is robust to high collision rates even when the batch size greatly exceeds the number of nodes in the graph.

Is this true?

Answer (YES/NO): NO